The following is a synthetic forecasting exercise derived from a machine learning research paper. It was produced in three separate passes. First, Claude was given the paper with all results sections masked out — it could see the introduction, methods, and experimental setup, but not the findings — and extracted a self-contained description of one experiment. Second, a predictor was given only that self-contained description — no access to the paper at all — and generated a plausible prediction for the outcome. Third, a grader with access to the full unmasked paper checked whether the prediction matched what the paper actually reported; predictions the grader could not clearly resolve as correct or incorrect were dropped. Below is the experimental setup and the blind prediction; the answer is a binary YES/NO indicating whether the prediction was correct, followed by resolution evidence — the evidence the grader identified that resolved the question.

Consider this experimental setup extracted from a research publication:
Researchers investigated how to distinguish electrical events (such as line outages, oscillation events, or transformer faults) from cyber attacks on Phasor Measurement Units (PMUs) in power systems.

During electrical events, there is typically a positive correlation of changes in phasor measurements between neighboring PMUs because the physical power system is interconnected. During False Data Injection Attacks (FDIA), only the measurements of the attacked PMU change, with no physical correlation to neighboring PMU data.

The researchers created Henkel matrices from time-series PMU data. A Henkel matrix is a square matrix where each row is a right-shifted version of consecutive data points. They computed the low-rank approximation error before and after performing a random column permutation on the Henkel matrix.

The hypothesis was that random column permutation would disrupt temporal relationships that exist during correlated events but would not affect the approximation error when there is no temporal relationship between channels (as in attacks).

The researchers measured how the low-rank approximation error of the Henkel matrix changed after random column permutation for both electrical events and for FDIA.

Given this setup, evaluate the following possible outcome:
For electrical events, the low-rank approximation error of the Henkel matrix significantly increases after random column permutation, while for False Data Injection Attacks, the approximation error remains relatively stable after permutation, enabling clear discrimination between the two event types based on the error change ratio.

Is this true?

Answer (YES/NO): YES